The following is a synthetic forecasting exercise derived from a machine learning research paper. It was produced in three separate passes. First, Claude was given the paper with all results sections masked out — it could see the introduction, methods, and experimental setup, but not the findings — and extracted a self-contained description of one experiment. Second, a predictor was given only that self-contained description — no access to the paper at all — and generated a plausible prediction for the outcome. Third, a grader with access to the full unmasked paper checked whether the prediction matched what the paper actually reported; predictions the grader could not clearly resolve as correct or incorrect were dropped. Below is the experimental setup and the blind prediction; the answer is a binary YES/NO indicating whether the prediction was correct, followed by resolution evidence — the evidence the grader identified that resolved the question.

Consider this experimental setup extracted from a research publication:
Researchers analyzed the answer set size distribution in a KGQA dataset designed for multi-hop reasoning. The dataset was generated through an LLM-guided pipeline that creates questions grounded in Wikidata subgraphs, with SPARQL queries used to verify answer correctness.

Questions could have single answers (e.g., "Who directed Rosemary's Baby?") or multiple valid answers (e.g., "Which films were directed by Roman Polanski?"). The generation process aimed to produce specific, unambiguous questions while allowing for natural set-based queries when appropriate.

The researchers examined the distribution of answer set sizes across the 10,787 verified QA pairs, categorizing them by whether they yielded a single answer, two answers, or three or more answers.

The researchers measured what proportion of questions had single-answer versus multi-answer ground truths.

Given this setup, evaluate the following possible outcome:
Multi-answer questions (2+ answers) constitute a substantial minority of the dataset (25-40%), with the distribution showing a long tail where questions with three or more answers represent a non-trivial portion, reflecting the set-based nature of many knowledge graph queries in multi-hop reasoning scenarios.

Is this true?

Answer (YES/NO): NO